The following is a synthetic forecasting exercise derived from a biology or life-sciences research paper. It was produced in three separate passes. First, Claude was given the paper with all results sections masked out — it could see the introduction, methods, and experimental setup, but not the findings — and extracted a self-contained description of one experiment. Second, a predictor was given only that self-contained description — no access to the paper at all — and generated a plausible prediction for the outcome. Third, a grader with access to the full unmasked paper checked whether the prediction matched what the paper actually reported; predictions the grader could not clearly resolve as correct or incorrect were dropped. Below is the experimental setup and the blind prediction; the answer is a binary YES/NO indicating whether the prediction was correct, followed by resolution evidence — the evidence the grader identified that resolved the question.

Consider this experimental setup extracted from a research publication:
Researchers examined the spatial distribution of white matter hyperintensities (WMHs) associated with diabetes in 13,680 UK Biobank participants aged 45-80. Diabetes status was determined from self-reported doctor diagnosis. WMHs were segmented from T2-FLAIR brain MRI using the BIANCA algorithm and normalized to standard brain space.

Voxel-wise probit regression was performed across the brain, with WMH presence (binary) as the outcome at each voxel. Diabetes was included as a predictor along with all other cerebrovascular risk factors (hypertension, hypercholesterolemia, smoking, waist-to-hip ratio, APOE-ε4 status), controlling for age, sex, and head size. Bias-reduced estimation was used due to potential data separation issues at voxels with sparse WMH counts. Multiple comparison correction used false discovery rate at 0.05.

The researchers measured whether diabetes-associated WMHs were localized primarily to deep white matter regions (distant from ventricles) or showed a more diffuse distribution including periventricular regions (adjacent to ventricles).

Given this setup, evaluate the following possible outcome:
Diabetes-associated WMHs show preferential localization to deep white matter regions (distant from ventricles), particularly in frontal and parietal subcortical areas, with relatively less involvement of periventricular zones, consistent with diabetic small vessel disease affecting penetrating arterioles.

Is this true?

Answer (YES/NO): NO